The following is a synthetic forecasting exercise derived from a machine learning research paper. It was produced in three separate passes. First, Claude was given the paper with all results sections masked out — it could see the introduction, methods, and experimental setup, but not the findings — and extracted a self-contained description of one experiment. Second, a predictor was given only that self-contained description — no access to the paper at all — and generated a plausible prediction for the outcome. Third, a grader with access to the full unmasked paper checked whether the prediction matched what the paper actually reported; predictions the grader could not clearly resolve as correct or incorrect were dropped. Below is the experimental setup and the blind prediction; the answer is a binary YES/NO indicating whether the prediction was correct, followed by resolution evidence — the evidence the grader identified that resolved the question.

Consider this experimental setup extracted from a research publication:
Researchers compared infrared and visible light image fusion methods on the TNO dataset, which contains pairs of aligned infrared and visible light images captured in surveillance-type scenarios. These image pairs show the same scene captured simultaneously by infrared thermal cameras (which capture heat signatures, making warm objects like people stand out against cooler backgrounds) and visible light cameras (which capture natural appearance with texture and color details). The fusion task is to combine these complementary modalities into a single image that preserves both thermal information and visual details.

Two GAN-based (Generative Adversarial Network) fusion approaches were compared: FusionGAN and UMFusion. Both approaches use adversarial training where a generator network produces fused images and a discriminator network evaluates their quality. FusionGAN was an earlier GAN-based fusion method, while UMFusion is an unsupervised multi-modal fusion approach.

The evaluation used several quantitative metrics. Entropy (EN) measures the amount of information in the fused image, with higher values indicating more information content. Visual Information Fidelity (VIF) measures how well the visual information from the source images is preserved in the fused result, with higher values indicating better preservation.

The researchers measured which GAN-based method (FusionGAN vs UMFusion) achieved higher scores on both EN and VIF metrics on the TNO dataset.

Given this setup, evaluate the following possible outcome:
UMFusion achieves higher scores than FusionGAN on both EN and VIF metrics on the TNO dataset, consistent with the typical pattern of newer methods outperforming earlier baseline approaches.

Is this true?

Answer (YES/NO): YES